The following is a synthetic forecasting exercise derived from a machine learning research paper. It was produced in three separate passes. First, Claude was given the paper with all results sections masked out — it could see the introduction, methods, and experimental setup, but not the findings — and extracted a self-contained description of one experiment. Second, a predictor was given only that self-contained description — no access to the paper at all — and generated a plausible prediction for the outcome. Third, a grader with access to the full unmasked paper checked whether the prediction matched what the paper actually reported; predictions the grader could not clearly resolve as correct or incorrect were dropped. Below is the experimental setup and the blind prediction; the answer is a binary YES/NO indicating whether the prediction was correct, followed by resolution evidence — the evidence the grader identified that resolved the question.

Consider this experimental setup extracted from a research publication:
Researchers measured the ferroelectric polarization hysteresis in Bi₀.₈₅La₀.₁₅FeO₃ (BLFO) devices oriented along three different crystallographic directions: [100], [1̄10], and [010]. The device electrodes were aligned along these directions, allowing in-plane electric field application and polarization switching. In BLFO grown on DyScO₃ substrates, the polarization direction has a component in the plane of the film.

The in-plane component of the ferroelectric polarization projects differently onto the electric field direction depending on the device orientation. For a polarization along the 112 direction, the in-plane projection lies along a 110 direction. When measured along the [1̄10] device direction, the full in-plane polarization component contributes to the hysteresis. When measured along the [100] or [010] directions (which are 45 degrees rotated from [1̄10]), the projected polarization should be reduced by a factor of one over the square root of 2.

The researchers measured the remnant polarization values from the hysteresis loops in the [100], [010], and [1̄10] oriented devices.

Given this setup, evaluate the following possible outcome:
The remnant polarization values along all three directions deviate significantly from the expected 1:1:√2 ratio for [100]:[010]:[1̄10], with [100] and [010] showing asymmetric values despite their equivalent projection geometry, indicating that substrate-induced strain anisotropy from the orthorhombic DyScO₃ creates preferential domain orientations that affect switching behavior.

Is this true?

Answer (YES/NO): NO